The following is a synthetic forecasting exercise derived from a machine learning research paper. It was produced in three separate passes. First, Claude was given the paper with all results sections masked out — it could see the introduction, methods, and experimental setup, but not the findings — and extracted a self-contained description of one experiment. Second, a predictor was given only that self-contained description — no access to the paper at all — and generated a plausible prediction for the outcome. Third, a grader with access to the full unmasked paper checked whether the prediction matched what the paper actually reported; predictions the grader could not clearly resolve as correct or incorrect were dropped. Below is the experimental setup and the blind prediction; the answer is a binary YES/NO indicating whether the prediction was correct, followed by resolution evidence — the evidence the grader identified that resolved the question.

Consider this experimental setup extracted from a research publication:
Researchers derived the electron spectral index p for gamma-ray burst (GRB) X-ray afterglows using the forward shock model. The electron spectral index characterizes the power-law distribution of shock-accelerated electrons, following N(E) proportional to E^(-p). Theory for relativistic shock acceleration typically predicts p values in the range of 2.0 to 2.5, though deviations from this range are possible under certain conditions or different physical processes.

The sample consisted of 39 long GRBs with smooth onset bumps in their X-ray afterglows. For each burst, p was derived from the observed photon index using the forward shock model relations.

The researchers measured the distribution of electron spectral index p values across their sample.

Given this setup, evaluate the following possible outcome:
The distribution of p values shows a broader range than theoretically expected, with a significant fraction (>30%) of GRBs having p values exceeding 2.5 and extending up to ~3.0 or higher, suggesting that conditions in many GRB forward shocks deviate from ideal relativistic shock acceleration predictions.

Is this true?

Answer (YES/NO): YES